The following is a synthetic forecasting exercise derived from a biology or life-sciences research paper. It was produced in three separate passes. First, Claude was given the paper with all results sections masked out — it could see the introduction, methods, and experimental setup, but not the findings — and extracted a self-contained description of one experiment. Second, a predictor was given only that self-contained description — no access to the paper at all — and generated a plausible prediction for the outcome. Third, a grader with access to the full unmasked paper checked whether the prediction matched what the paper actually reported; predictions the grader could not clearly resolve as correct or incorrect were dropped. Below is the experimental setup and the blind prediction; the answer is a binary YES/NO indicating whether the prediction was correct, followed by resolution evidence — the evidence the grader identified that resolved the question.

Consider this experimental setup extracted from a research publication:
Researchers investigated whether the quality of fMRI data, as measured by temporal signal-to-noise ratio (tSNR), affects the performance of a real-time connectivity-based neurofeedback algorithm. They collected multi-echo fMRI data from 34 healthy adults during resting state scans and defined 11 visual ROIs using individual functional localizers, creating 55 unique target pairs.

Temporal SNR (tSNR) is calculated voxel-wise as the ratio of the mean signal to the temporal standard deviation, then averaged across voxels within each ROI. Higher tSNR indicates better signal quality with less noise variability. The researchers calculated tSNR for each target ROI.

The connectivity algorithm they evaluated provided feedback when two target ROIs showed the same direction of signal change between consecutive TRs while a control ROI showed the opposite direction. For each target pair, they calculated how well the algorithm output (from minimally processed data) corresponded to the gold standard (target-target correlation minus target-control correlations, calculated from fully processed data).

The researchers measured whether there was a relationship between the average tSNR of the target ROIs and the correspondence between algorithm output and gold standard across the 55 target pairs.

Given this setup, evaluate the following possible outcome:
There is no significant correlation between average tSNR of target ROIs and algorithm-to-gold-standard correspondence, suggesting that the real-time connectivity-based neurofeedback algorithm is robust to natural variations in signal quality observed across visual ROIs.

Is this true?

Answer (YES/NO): NO